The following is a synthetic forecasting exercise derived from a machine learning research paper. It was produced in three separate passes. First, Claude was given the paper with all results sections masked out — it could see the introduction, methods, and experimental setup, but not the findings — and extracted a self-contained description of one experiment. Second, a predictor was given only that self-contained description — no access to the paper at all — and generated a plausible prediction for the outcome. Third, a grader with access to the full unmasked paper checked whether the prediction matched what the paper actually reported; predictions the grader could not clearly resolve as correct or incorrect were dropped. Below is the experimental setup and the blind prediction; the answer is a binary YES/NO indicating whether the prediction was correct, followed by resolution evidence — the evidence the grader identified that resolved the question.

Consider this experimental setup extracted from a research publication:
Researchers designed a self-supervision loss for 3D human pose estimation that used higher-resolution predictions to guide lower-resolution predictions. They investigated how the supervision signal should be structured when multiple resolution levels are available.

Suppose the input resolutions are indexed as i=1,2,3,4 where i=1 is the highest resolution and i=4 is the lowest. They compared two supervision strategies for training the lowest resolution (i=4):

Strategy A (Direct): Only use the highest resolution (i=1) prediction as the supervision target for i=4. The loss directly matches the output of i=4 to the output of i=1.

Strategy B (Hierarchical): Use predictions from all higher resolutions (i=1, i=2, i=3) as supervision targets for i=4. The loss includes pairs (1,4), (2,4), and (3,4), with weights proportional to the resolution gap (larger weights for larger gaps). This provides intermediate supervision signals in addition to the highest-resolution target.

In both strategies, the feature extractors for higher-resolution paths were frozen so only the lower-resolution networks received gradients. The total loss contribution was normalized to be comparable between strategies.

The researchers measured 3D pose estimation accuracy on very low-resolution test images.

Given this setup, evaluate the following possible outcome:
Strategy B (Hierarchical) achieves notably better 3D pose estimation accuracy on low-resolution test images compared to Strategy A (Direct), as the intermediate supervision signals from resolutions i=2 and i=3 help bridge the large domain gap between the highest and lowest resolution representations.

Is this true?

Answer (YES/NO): YES